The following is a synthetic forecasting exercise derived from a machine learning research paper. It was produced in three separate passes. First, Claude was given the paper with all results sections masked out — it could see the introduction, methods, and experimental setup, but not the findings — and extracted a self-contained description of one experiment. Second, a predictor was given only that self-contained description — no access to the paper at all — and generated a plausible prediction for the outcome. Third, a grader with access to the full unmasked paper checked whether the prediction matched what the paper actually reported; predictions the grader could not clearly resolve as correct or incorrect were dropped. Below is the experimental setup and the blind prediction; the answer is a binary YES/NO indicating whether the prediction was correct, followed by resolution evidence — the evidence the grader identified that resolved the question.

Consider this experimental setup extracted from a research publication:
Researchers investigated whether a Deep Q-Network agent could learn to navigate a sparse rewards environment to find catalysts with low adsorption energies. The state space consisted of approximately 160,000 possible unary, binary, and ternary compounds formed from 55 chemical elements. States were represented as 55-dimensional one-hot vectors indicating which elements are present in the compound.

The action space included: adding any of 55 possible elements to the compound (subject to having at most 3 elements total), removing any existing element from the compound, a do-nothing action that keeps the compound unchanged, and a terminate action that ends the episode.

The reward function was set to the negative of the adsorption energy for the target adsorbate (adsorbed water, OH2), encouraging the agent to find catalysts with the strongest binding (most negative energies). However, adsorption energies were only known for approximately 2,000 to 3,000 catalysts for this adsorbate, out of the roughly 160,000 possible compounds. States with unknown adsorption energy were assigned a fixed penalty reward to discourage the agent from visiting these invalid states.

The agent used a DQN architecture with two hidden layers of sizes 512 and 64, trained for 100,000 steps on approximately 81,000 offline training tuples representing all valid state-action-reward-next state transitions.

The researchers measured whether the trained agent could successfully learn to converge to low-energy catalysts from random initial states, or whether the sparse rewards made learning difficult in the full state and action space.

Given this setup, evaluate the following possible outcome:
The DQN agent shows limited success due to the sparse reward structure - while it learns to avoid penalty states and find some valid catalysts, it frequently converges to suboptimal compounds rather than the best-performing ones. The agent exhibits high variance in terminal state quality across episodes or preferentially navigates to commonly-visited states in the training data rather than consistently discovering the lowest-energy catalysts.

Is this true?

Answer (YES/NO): NO